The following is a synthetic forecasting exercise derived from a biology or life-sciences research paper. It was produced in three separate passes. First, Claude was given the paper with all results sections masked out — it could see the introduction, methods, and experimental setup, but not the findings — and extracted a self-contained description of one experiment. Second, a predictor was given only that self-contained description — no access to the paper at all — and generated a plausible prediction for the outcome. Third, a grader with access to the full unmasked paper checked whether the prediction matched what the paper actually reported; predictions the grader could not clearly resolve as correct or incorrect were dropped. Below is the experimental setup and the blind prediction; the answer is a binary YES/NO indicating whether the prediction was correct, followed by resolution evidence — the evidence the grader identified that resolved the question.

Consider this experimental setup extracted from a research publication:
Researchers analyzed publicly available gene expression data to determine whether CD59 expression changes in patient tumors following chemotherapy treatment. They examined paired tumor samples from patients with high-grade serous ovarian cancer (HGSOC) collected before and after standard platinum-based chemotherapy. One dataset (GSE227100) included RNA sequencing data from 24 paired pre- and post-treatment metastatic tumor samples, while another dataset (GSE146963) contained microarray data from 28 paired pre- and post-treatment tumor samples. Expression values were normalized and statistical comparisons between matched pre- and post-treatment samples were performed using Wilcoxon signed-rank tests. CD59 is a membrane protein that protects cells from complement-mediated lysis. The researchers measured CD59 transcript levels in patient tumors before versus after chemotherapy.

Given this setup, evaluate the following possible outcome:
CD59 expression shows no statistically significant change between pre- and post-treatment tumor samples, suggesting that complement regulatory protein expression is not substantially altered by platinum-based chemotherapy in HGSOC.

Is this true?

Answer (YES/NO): NO